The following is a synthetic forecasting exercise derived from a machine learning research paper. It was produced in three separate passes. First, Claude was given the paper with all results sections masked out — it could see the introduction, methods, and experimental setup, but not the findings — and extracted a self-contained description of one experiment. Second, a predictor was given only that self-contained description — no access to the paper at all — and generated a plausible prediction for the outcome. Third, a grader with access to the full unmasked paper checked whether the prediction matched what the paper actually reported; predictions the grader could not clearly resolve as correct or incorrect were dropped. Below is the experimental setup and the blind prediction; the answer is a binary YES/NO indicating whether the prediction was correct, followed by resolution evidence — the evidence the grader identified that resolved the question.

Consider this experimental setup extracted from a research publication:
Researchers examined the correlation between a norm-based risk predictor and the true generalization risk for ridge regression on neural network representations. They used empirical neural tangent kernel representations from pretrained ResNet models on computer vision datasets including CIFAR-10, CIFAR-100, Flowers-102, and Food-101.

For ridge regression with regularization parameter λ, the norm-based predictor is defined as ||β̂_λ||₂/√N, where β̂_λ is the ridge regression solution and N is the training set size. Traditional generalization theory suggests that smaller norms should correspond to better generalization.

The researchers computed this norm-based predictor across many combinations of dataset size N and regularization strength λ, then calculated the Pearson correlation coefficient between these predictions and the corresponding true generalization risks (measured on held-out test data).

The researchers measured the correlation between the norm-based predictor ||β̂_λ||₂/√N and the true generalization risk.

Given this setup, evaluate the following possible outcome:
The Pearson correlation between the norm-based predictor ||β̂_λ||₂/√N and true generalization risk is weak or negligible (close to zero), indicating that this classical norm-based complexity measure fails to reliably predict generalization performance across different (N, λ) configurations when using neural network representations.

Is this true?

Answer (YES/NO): NO